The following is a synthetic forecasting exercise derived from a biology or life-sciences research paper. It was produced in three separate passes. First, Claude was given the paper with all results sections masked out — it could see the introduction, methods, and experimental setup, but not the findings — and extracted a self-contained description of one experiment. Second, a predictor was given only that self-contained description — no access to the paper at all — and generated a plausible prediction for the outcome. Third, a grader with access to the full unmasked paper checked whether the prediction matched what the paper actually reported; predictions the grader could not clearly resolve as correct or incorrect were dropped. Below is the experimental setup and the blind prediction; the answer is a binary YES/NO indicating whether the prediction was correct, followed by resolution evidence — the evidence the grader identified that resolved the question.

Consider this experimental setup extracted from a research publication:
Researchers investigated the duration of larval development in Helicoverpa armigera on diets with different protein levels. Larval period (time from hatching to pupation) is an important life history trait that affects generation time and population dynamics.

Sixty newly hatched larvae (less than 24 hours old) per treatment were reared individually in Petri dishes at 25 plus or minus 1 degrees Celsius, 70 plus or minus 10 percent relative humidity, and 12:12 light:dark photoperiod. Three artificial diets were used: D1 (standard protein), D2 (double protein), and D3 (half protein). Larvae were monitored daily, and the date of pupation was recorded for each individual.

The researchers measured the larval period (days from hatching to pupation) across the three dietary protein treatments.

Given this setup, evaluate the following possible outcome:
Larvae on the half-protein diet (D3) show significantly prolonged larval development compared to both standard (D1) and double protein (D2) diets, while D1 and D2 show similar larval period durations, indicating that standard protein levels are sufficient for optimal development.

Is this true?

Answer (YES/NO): NO